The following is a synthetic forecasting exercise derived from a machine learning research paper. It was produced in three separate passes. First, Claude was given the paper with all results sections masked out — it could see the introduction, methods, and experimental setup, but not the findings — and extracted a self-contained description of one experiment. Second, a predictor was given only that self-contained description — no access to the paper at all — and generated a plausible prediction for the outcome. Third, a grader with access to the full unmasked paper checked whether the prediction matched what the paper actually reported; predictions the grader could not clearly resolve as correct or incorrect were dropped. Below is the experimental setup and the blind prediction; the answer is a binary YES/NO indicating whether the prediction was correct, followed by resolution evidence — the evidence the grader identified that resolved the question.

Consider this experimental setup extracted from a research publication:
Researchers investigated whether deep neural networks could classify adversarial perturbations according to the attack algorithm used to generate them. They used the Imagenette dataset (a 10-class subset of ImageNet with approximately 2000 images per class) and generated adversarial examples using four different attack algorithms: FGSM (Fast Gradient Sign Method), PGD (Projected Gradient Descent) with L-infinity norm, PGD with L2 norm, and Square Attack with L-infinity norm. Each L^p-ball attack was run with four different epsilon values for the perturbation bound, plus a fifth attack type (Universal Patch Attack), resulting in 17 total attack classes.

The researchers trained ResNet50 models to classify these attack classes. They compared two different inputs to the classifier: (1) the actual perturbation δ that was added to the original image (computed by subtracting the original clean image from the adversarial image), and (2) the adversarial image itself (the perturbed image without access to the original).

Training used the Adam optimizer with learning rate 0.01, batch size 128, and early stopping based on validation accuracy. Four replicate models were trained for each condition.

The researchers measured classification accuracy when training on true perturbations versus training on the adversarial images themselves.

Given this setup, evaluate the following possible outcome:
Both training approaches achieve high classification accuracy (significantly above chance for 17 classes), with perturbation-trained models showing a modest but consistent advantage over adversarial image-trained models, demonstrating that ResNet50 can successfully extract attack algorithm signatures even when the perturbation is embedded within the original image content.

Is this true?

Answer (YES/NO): NO